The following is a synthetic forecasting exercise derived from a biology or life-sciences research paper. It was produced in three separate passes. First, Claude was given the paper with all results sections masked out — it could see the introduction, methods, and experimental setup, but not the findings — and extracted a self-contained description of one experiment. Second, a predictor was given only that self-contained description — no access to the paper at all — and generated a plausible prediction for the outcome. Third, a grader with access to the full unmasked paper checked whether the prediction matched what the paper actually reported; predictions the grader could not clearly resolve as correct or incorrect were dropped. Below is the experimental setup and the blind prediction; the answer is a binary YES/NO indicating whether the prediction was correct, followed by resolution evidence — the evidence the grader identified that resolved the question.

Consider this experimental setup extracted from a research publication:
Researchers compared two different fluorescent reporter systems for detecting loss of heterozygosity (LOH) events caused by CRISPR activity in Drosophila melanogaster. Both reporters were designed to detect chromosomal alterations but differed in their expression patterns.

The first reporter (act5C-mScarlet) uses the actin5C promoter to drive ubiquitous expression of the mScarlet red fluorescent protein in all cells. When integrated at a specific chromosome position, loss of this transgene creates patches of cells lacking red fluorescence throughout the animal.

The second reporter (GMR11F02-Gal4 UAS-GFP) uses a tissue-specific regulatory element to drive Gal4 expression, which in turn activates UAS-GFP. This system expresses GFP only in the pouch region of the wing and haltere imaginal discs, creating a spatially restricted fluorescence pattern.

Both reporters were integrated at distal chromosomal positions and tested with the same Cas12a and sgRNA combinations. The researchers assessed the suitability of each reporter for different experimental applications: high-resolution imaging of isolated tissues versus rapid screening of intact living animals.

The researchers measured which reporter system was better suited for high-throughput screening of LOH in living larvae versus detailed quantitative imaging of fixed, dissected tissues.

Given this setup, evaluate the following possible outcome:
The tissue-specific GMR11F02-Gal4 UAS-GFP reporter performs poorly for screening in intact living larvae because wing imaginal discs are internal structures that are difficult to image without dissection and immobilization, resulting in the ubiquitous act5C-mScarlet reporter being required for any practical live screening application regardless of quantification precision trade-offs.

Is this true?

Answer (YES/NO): NO